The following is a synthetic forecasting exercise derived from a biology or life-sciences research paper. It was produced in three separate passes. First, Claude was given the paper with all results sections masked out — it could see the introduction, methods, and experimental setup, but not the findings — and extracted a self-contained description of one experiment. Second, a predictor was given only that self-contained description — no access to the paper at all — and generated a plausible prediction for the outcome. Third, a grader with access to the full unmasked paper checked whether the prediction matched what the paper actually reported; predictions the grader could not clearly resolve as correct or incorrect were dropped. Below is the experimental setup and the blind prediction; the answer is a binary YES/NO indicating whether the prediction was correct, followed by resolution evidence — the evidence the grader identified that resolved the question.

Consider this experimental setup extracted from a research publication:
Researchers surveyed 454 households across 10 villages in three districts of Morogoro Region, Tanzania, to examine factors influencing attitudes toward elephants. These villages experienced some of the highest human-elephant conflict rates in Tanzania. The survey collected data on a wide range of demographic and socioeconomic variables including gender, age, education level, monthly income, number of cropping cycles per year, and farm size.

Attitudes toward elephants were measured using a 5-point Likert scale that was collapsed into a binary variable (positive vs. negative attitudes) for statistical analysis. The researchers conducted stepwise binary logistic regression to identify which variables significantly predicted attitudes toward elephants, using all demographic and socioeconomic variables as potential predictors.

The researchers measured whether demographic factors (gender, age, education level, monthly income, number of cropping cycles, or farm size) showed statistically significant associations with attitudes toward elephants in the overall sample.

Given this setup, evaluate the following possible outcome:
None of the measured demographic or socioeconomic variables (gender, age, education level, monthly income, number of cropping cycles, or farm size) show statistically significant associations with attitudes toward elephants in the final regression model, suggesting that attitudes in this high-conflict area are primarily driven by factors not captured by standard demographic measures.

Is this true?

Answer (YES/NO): YES